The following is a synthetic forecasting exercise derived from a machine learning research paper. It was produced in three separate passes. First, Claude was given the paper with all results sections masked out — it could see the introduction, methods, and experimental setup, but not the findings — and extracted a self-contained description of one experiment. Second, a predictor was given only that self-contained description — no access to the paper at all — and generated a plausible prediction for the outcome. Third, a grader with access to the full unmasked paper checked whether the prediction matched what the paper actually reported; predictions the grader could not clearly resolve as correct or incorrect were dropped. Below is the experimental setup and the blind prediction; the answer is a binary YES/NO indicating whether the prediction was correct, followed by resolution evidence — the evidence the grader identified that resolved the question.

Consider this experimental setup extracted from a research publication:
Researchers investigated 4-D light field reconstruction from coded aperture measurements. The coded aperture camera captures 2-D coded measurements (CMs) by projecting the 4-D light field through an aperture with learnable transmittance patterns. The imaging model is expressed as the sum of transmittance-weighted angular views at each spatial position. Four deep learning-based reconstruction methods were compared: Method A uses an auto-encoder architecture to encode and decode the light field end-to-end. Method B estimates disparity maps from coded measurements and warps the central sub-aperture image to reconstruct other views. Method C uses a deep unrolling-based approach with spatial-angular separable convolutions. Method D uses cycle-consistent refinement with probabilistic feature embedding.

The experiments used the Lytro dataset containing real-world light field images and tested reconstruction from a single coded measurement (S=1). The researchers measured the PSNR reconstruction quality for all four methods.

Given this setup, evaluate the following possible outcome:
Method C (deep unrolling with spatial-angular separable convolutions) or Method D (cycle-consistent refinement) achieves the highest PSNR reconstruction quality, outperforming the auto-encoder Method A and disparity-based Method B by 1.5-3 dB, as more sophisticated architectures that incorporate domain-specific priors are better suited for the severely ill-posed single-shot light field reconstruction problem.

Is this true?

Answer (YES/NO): NO